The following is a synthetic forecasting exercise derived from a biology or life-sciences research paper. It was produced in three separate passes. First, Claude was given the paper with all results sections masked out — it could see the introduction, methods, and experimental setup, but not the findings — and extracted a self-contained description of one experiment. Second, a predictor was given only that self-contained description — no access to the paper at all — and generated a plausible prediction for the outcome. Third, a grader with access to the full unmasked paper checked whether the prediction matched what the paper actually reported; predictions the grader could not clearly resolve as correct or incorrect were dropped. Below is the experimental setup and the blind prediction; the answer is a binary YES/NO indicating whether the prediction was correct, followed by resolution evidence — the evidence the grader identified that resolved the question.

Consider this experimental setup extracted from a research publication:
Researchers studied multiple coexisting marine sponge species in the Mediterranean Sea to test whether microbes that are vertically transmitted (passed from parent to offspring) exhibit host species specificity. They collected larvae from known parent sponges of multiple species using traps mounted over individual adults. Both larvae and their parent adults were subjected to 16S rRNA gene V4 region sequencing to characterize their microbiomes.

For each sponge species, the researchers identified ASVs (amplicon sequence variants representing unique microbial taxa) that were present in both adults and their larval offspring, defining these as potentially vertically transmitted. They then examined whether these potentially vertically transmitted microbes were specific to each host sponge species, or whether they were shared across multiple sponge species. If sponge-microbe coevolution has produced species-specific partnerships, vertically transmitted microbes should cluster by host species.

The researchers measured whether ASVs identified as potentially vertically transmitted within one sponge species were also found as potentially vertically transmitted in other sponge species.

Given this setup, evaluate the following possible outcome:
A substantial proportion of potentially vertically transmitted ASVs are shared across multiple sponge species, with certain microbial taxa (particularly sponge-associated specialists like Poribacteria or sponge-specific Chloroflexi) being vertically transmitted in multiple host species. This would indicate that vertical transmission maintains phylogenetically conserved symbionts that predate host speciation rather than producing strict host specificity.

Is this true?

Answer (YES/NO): NO